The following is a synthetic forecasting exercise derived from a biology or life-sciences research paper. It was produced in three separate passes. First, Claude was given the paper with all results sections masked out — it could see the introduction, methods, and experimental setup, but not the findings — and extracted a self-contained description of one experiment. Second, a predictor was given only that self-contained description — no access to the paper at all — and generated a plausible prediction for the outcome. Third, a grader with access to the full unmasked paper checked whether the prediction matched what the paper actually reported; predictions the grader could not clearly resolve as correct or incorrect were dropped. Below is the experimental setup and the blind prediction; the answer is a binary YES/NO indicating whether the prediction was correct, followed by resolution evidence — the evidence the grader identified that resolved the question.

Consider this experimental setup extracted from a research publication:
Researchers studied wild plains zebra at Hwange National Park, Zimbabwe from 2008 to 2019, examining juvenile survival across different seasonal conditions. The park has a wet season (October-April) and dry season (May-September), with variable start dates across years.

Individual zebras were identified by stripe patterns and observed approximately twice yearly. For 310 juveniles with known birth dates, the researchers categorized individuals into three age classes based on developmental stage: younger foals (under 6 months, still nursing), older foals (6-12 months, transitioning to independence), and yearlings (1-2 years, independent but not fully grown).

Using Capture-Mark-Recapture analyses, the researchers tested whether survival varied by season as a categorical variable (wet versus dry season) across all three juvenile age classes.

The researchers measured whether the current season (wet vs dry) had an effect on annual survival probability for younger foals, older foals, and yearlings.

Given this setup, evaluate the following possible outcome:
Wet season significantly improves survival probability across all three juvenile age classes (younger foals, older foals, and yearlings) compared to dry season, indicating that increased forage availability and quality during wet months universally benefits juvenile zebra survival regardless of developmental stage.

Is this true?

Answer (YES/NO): NO